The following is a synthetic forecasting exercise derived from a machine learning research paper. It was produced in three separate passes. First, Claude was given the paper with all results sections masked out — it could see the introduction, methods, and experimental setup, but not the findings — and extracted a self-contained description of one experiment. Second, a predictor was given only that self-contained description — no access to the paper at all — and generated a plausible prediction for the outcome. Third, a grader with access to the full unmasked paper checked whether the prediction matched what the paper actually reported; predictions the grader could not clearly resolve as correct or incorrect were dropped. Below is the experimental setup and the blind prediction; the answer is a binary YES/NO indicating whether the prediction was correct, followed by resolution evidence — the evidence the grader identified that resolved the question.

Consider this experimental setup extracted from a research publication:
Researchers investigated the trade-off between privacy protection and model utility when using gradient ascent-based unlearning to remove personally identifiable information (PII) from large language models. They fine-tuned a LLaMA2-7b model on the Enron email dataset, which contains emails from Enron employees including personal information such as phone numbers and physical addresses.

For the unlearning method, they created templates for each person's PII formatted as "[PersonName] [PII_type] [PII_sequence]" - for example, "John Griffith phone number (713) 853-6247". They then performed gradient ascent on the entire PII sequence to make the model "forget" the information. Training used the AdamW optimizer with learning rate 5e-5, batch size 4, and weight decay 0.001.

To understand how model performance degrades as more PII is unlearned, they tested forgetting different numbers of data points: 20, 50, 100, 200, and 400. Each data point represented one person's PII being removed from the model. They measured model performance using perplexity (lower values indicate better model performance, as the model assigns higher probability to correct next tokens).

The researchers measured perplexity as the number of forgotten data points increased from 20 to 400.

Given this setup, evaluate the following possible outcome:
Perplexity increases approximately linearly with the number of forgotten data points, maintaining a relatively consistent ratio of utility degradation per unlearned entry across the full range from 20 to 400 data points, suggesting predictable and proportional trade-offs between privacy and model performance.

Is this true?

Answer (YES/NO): NO